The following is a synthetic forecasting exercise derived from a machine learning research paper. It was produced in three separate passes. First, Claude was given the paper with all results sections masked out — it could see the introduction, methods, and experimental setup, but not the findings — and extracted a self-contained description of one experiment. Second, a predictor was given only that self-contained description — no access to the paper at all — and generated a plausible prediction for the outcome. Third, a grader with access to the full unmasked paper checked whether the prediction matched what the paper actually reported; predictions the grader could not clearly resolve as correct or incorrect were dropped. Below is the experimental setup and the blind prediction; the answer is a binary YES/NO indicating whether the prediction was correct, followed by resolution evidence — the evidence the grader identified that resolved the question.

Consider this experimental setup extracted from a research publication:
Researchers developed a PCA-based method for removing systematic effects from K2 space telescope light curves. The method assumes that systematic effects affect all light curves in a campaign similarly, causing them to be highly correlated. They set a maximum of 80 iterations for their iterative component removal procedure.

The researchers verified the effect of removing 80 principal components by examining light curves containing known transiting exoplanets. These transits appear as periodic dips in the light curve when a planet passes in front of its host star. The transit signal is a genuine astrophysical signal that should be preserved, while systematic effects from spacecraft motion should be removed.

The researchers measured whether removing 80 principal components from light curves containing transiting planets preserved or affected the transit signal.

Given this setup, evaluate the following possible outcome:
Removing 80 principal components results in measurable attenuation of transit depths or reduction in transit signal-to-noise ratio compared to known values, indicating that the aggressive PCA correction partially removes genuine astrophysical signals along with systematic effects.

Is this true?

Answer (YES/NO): YES